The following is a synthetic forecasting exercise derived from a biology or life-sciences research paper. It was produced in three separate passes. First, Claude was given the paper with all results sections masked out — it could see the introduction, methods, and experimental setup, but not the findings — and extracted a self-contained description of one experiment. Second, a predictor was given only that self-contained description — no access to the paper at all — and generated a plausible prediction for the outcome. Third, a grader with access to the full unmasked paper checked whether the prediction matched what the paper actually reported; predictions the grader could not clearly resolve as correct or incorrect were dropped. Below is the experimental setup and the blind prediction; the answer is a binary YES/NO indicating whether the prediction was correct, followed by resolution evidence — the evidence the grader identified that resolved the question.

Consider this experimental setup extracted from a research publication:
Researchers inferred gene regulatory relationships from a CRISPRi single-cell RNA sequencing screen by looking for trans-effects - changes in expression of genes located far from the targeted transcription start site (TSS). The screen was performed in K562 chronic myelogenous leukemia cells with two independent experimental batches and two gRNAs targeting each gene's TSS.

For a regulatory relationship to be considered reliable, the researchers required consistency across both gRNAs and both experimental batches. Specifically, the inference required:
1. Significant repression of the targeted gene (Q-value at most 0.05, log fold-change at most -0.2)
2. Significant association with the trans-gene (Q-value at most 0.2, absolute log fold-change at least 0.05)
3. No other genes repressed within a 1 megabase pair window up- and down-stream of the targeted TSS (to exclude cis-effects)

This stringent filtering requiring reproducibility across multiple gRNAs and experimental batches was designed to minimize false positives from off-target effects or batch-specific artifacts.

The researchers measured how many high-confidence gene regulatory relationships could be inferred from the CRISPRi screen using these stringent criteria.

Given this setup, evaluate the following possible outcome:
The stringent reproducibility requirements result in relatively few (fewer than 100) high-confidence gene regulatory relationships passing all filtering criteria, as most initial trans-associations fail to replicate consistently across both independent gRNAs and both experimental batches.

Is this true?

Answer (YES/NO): NO